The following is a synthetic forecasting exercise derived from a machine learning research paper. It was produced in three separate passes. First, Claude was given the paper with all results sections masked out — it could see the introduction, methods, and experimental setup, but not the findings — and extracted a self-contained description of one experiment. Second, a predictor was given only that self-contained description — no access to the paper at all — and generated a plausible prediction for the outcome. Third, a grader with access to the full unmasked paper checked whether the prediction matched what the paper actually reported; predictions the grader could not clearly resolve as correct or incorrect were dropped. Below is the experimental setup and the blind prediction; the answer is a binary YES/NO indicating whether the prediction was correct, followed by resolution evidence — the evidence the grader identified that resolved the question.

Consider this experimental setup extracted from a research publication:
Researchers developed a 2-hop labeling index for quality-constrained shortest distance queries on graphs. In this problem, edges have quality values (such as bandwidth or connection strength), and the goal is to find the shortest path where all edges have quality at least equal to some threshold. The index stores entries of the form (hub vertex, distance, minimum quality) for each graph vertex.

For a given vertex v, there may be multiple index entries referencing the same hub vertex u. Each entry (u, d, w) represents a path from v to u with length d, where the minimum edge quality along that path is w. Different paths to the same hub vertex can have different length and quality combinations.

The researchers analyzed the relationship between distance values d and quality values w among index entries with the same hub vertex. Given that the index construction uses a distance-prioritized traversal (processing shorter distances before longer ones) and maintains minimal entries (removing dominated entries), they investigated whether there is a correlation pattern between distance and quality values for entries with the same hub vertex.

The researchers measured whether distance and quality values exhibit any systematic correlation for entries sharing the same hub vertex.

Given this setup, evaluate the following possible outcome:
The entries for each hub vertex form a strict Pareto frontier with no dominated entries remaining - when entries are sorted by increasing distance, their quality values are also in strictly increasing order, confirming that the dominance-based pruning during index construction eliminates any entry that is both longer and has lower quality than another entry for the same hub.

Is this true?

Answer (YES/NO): YES